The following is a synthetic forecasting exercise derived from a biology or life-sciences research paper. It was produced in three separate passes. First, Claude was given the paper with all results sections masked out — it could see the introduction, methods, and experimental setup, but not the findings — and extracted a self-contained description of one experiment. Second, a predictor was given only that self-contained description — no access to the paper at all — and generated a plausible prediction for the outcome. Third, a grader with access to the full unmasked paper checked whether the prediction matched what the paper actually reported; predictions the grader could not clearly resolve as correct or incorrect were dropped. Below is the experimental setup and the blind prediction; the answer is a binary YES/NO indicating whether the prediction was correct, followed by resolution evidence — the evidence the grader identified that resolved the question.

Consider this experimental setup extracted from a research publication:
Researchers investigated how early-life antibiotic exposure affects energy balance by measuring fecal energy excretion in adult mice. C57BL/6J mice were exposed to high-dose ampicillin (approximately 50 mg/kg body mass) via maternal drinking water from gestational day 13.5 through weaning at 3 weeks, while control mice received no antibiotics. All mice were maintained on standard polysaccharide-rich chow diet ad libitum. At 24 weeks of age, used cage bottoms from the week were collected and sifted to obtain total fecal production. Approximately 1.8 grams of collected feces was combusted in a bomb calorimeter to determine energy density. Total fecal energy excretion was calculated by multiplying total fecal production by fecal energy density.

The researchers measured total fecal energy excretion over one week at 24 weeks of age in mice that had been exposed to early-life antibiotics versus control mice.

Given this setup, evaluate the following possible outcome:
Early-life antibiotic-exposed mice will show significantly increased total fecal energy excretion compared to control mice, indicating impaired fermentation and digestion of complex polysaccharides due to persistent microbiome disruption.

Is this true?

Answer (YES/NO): NO